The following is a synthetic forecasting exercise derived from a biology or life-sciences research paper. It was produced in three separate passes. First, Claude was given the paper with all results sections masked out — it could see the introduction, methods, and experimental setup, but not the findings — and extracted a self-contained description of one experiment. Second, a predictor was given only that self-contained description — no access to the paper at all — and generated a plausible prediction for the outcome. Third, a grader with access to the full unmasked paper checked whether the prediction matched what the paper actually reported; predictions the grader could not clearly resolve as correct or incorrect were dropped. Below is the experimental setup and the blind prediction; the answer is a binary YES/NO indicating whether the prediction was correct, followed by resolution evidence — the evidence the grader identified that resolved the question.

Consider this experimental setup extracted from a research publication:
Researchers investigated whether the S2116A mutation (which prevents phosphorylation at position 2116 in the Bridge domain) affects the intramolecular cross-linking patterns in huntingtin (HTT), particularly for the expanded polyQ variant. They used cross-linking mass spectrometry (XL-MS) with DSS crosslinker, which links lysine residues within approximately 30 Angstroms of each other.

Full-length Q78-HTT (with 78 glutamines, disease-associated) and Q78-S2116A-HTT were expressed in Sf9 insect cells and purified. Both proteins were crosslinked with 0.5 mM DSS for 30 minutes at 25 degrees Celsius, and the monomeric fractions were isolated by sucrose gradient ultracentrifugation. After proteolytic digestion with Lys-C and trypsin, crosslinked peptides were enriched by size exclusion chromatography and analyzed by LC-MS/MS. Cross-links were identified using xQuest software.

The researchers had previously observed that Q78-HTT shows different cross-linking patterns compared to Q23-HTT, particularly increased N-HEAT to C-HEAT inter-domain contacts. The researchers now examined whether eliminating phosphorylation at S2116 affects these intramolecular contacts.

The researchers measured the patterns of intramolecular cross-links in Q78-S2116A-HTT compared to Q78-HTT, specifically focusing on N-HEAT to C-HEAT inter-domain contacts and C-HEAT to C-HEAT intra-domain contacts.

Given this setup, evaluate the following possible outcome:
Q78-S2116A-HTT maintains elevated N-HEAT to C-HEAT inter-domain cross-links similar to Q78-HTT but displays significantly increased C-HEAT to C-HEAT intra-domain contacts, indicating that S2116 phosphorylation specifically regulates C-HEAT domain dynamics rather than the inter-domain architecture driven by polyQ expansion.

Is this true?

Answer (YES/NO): NO